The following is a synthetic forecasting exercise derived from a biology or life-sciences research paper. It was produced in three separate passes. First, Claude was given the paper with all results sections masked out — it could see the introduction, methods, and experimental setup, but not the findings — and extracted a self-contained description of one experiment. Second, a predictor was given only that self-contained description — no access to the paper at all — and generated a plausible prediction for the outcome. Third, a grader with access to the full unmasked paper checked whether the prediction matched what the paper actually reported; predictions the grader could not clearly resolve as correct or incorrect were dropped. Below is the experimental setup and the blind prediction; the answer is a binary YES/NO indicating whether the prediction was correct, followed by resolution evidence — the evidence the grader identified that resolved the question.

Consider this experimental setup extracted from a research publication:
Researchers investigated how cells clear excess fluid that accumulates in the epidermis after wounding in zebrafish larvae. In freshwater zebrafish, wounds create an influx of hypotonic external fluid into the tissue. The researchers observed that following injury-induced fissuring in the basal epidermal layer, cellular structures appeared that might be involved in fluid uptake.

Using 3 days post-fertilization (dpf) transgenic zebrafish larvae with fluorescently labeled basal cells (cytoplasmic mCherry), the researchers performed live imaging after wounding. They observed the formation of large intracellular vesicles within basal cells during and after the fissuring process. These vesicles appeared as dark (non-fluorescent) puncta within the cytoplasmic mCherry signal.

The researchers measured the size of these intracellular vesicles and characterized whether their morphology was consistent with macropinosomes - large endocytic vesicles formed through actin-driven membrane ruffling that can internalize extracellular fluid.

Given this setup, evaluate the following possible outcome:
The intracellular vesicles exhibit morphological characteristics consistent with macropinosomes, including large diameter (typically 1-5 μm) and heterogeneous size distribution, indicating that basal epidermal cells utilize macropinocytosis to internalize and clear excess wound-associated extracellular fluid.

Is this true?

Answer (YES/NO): YES